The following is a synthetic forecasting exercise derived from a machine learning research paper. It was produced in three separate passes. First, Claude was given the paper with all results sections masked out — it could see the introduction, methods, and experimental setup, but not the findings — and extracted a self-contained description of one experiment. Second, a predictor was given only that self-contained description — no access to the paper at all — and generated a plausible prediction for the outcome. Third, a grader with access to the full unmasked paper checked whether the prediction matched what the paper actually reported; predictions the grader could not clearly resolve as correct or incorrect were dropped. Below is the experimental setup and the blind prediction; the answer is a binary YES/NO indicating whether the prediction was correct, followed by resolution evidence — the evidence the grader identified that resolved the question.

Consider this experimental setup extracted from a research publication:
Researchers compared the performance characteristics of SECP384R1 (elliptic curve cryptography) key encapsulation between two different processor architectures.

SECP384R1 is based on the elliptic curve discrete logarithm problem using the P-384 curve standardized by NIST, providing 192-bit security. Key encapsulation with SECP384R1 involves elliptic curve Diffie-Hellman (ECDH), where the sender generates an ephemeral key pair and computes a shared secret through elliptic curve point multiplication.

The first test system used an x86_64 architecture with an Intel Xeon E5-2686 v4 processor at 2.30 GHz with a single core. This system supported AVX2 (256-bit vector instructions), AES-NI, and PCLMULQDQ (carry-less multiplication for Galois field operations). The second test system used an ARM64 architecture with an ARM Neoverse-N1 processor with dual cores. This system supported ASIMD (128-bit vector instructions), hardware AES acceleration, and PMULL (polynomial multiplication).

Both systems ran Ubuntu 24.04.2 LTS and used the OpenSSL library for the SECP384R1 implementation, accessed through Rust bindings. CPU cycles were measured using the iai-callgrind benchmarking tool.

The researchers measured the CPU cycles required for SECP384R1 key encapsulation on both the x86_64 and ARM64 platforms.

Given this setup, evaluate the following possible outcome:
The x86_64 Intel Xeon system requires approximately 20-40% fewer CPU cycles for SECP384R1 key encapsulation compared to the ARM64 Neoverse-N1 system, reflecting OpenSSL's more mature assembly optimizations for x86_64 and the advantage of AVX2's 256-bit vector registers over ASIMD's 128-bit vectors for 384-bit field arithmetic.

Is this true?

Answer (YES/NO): NO